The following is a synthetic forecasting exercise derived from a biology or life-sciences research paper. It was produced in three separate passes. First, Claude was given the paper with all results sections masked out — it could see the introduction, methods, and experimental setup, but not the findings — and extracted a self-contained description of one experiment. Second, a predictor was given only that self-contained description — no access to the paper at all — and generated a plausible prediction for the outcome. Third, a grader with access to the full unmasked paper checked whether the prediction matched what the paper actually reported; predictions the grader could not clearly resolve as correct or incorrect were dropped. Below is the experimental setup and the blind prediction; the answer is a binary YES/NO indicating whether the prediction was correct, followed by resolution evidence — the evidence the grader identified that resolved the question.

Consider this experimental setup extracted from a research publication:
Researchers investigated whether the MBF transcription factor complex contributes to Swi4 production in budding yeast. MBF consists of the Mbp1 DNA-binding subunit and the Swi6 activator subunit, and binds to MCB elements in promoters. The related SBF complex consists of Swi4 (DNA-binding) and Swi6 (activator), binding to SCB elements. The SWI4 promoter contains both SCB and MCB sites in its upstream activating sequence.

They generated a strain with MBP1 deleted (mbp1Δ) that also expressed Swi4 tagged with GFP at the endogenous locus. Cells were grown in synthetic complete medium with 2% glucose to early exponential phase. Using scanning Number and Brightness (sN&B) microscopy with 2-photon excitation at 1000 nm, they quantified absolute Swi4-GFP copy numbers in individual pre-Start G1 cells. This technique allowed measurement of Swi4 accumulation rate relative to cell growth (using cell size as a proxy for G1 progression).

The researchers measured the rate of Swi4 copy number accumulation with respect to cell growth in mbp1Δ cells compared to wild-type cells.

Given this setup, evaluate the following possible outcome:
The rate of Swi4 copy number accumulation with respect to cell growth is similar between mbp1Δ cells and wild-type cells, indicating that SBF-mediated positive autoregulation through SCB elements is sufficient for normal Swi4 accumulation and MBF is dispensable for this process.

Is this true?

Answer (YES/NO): YES